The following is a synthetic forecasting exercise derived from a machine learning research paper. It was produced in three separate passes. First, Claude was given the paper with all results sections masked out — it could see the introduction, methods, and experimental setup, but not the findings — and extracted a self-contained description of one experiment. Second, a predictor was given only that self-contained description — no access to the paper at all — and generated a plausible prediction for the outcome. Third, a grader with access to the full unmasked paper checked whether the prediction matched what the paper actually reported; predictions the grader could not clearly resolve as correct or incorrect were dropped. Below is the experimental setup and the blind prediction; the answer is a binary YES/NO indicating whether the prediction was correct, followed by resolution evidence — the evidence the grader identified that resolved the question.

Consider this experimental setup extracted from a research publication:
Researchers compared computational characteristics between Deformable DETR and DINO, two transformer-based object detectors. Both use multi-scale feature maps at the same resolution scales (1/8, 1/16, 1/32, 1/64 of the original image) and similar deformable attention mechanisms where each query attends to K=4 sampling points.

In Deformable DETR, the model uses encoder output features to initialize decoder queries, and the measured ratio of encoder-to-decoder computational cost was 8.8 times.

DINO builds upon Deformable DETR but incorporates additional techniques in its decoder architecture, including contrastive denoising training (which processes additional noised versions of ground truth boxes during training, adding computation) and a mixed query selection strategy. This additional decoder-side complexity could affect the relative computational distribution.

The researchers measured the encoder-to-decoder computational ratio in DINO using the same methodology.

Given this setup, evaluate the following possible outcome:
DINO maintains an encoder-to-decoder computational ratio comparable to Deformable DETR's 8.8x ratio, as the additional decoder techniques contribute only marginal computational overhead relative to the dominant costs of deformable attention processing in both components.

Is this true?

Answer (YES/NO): NO